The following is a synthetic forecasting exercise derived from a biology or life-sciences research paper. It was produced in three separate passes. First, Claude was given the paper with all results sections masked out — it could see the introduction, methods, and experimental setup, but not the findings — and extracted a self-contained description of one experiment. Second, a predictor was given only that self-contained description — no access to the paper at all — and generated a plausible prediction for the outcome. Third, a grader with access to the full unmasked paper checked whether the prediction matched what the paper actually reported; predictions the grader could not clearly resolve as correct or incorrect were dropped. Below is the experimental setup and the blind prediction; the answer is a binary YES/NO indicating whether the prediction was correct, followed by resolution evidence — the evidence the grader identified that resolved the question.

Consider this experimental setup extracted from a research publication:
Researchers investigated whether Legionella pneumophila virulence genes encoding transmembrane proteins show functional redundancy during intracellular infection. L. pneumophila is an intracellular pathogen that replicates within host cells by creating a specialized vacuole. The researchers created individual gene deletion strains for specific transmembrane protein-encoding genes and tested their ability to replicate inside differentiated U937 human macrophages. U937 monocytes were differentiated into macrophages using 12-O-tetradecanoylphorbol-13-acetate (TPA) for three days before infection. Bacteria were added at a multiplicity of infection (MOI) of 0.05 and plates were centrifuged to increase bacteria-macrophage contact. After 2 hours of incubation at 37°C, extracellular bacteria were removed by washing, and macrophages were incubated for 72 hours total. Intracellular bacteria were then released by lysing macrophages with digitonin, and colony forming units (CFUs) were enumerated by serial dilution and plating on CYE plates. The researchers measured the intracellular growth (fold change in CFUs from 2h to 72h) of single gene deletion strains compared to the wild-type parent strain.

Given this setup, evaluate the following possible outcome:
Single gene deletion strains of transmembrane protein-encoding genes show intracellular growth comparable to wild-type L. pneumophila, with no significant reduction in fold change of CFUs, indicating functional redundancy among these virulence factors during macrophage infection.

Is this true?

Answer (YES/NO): NO